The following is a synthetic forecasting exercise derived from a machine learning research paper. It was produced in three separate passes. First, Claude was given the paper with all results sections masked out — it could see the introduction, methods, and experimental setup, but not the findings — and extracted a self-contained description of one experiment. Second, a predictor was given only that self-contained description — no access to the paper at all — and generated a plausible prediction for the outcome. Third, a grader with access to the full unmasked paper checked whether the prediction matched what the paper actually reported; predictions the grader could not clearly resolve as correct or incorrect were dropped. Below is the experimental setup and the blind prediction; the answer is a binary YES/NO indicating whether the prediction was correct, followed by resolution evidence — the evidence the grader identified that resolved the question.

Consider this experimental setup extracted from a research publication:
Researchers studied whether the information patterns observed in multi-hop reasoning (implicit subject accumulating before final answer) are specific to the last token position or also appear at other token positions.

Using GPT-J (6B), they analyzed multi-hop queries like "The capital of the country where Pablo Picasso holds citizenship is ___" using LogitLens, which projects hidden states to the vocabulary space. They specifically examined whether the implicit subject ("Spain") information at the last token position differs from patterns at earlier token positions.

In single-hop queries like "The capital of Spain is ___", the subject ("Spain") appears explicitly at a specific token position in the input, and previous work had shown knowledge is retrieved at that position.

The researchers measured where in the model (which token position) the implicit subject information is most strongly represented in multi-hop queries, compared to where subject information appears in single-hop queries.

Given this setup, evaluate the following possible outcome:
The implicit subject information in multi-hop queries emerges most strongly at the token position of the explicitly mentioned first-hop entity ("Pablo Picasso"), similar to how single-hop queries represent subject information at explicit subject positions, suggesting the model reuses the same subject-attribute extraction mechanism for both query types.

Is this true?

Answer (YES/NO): NO